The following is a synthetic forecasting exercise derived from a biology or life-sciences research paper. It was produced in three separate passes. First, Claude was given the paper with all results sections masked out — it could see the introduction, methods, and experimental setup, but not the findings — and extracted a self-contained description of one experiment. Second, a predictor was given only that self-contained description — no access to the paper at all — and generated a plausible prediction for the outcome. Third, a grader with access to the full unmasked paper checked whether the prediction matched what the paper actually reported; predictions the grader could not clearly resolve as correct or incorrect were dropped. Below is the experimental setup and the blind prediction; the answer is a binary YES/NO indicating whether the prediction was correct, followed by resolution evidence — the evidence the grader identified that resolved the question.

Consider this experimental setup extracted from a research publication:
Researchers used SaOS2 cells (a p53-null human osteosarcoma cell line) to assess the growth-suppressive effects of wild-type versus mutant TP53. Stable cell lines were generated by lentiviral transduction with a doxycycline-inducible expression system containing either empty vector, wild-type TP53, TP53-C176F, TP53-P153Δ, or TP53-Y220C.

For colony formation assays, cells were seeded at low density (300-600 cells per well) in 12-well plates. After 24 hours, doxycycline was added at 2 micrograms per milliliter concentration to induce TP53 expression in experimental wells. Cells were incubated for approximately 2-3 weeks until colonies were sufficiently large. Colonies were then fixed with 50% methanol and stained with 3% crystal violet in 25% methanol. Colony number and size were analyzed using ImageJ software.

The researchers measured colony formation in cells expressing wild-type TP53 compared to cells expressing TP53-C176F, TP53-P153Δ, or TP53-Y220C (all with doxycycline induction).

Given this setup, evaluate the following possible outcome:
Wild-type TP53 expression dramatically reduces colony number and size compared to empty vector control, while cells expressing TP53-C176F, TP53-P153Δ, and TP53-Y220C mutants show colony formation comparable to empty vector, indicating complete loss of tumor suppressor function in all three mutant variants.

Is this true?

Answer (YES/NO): YES